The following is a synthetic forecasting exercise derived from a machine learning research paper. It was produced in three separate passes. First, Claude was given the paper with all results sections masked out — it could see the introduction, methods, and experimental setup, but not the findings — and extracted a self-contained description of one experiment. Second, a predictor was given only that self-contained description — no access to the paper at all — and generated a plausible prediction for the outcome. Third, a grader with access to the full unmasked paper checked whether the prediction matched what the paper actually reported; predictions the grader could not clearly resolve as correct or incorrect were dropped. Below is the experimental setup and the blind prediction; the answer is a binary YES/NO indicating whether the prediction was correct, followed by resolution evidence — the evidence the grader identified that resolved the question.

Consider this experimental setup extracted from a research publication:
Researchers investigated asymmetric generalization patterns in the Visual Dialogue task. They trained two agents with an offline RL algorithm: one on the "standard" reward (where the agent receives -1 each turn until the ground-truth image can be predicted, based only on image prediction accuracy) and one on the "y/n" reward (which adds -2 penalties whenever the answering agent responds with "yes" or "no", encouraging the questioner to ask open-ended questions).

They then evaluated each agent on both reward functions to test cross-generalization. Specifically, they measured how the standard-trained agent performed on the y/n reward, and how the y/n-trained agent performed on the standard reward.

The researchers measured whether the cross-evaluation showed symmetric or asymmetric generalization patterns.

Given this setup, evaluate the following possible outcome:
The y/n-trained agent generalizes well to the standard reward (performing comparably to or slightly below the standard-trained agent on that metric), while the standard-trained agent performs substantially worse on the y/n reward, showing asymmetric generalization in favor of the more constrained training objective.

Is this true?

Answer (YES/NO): YES